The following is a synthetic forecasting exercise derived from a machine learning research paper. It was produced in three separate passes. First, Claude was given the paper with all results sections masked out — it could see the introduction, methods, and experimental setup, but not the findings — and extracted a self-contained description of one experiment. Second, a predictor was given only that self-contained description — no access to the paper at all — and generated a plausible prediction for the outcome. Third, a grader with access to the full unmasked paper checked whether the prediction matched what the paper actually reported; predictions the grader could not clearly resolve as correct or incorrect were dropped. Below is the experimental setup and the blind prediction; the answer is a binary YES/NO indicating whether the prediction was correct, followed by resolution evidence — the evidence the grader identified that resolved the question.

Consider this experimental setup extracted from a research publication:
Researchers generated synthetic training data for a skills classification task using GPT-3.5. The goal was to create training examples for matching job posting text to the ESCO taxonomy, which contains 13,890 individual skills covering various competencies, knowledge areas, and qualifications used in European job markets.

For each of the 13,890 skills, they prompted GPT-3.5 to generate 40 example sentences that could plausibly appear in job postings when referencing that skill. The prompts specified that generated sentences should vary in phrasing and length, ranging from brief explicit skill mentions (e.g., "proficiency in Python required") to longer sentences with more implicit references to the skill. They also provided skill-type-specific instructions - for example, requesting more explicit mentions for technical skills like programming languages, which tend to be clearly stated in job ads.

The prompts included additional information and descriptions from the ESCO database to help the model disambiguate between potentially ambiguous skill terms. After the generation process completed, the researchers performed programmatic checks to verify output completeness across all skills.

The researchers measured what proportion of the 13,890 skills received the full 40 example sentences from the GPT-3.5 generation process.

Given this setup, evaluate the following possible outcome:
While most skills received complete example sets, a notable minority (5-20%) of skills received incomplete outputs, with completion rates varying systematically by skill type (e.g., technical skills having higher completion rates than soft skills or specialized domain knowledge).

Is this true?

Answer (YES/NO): NO